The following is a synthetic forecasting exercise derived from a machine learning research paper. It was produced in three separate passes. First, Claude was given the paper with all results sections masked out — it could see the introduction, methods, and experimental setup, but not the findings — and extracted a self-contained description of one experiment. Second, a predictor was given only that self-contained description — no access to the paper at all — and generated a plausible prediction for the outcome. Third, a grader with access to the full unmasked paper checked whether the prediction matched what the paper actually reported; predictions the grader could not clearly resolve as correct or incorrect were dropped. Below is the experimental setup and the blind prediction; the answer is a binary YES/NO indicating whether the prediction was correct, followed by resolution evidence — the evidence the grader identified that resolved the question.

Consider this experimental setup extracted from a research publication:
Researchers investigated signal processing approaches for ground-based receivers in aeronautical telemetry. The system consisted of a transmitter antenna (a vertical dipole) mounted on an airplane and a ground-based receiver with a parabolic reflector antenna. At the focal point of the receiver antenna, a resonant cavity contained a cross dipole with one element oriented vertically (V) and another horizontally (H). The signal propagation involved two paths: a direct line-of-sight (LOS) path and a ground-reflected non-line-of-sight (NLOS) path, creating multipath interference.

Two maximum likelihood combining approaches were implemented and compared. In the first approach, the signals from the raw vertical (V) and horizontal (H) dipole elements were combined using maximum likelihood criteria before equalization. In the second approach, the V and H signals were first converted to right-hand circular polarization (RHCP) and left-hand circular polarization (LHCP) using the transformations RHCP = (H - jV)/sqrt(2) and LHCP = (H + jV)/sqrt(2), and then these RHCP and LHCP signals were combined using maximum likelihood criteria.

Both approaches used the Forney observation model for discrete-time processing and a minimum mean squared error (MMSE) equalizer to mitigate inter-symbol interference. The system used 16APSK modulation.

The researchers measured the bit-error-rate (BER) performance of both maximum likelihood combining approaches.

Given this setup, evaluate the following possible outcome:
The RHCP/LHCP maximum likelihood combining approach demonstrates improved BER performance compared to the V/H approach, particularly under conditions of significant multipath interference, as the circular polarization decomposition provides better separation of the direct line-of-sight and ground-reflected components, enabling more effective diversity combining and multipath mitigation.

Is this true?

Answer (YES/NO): NO